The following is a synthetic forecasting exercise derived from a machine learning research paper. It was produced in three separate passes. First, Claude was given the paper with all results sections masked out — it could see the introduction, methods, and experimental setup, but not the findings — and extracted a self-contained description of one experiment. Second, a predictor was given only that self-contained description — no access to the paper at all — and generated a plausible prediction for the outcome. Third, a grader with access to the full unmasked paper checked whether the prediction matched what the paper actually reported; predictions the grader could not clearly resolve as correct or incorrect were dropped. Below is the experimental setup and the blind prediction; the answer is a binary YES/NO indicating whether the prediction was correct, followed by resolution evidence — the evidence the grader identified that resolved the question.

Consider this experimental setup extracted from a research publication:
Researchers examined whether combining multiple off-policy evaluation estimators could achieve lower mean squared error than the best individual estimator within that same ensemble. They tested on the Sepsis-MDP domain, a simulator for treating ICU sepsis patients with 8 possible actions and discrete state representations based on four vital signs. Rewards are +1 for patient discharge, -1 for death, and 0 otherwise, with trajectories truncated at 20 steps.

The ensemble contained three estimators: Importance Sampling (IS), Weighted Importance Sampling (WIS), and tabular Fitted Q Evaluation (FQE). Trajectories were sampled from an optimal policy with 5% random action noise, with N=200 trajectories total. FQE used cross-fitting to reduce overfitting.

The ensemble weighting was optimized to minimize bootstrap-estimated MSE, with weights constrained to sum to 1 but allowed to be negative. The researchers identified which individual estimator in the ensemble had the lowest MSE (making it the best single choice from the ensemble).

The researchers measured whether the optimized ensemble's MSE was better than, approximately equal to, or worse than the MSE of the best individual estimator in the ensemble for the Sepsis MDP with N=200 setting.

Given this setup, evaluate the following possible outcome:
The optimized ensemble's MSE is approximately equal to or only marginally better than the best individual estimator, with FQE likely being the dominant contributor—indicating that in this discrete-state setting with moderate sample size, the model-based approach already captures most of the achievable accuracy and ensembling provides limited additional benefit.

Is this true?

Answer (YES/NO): NO